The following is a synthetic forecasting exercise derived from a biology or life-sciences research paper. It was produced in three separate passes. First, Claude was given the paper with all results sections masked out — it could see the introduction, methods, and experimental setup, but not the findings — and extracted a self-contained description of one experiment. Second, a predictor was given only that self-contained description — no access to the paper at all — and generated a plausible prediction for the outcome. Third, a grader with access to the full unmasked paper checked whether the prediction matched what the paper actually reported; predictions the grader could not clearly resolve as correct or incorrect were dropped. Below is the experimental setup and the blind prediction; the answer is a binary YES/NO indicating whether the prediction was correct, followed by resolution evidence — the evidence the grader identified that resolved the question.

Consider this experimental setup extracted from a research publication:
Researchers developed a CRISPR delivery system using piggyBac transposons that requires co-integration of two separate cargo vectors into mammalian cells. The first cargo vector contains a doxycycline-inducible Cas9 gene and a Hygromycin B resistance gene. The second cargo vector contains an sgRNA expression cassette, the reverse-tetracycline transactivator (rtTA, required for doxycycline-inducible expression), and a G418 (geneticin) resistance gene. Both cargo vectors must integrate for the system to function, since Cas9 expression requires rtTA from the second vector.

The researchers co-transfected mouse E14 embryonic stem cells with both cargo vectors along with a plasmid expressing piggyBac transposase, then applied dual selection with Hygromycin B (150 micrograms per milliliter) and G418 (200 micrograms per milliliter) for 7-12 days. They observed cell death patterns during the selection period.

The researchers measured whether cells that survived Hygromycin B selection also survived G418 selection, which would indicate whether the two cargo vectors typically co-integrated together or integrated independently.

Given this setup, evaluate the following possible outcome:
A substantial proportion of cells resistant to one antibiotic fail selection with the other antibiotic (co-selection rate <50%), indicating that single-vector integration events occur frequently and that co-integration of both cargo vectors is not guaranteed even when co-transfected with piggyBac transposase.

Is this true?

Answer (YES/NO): NO